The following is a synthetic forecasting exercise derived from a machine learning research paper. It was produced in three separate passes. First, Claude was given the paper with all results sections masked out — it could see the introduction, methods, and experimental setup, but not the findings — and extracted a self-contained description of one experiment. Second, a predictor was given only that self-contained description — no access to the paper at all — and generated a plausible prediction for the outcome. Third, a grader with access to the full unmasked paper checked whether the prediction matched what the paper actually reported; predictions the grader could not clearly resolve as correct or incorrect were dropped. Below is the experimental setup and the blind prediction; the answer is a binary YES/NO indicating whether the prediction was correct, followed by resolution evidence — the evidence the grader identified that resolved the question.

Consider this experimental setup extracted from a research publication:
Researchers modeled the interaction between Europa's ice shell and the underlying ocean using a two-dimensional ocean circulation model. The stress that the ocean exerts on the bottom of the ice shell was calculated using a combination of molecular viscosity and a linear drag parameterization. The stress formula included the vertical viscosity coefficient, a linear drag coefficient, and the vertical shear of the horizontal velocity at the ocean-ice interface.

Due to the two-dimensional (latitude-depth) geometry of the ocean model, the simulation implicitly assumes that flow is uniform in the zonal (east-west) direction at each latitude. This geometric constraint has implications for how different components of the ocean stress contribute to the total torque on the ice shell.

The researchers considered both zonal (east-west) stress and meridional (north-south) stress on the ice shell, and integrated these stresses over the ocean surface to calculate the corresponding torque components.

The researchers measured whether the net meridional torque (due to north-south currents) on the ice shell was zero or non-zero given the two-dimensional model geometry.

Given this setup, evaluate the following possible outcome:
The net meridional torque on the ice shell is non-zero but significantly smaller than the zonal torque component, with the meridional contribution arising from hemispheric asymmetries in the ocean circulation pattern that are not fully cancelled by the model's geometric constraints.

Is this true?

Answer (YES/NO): NO